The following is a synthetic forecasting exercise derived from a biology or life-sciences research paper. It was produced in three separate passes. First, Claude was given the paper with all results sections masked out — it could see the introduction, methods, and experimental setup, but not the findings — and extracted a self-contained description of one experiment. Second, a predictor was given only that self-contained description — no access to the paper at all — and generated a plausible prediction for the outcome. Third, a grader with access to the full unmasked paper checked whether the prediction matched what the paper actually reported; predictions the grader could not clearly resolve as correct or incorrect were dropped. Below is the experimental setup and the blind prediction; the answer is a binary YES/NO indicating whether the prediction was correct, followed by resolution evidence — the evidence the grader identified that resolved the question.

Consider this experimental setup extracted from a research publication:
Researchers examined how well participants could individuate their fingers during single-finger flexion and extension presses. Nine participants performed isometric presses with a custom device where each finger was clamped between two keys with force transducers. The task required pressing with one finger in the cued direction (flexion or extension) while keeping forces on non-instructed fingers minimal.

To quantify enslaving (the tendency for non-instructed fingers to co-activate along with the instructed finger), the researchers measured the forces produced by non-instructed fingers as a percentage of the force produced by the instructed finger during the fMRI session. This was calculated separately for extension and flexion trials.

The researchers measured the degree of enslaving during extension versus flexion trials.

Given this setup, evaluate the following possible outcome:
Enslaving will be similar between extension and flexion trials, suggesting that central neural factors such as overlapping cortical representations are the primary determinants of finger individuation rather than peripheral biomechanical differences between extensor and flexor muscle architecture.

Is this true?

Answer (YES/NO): NO